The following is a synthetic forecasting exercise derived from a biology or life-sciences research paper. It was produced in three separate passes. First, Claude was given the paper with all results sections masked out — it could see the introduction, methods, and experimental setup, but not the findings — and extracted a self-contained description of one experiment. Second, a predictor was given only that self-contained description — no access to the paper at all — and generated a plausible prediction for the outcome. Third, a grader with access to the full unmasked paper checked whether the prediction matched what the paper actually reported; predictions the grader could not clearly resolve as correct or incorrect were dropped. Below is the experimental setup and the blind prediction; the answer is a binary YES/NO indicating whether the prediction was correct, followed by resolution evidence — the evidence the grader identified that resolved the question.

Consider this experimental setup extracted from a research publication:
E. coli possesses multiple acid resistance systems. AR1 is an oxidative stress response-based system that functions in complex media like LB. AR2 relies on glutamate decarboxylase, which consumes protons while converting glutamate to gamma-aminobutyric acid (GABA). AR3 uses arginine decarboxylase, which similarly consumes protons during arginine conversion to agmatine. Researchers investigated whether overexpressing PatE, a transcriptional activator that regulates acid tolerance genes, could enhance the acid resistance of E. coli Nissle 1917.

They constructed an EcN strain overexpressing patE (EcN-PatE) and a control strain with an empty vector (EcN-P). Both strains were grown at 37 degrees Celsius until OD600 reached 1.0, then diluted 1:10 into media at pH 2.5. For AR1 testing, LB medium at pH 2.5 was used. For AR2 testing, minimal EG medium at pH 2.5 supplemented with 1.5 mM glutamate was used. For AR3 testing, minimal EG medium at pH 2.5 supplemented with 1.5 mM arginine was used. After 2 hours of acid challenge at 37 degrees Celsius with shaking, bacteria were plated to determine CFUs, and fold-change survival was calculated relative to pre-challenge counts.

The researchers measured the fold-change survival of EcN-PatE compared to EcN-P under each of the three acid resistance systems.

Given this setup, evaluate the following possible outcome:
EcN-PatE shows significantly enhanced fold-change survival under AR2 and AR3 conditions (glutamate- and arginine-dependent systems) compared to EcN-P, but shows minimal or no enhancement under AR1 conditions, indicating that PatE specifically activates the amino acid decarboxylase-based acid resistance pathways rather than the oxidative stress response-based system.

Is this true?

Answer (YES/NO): NO